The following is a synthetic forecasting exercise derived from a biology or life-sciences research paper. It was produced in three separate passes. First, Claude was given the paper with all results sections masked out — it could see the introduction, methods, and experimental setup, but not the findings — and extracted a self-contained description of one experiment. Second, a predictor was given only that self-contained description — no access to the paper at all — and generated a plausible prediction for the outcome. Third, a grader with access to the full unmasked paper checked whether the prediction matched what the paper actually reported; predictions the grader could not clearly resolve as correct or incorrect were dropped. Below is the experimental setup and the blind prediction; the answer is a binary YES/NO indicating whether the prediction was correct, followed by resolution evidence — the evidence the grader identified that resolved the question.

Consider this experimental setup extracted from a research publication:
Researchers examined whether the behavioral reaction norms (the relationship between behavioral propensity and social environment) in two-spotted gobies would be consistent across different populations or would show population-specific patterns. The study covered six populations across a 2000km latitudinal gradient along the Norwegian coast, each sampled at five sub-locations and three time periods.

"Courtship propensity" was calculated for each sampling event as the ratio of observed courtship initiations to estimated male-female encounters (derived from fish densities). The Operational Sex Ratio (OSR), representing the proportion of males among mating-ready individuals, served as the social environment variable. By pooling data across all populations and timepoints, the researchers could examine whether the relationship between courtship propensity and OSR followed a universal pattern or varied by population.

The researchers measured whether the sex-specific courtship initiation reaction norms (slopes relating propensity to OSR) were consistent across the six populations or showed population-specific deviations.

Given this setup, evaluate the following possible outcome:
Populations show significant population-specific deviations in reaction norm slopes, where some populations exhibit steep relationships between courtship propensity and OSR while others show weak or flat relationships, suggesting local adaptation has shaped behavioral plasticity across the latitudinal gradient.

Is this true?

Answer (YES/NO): NO